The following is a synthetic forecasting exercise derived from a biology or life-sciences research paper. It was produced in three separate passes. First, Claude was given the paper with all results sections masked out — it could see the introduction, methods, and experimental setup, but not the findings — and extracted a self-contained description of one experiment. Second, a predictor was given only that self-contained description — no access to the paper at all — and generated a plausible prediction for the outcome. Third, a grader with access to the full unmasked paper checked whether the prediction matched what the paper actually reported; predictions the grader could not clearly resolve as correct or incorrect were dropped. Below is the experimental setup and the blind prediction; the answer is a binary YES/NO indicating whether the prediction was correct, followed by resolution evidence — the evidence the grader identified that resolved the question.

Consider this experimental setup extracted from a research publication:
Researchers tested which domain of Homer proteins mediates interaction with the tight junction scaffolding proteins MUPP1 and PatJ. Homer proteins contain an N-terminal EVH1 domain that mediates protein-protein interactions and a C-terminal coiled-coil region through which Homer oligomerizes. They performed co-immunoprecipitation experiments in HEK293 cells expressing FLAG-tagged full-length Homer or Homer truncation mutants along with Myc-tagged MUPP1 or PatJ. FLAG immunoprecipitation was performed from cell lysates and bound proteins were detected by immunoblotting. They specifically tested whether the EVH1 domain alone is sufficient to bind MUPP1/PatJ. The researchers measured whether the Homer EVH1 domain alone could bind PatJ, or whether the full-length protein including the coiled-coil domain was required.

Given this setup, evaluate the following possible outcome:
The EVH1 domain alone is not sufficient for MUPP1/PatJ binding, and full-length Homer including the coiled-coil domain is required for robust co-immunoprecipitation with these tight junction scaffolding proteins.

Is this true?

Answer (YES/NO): NO